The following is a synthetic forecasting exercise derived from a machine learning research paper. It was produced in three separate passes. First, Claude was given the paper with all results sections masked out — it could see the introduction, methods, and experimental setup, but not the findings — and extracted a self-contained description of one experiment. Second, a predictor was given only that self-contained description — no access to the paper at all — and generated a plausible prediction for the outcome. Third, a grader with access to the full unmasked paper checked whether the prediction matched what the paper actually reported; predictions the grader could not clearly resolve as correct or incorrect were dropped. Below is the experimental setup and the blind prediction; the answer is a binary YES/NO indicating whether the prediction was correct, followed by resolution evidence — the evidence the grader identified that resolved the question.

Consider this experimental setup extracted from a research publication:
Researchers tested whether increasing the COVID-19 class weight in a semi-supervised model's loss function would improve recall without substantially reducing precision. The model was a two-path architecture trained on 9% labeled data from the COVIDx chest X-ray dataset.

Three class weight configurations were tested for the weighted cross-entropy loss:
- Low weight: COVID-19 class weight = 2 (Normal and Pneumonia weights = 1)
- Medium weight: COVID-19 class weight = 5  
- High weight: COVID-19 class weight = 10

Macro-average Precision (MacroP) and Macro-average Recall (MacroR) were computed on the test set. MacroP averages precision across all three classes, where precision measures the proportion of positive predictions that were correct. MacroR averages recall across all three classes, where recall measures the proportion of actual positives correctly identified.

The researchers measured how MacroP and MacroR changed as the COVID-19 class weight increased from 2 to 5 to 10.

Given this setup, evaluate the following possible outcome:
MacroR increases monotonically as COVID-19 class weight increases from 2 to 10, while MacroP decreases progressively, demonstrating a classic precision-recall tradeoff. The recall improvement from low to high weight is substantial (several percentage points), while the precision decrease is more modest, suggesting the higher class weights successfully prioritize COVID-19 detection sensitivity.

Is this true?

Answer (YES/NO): NO